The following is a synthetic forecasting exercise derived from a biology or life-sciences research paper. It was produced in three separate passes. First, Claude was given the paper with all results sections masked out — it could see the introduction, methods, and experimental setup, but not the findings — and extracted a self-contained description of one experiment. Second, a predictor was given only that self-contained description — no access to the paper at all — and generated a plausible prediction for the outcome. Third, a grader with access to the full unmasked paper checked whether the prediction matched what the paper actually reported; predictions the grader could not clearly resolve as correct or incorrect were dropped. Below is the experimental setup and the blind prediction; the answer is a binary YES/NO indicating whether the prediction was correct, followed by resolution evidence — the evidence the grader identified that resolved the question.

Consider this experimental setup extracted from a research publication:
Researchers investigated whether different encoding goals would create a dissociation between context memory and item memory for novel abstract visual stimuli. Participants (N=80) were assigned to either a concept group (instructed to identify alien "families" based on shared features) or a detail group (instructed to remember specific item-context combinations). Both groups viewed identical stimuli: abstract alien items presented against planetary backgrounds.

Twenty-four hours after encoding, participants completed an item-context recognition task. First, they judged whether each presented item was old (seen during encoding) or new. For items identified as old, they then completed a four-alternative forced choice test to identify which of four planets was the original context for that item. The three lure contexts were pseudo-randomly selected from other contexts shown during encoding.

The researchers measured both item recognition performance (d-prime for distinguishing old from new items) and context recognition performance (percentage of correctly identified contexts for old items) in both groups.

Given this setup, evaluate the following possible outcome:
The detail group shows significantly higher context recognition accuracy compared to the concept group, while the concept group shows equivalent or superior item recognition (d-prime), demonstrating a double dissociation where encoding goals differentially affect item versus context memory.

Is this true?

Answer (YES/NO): NO